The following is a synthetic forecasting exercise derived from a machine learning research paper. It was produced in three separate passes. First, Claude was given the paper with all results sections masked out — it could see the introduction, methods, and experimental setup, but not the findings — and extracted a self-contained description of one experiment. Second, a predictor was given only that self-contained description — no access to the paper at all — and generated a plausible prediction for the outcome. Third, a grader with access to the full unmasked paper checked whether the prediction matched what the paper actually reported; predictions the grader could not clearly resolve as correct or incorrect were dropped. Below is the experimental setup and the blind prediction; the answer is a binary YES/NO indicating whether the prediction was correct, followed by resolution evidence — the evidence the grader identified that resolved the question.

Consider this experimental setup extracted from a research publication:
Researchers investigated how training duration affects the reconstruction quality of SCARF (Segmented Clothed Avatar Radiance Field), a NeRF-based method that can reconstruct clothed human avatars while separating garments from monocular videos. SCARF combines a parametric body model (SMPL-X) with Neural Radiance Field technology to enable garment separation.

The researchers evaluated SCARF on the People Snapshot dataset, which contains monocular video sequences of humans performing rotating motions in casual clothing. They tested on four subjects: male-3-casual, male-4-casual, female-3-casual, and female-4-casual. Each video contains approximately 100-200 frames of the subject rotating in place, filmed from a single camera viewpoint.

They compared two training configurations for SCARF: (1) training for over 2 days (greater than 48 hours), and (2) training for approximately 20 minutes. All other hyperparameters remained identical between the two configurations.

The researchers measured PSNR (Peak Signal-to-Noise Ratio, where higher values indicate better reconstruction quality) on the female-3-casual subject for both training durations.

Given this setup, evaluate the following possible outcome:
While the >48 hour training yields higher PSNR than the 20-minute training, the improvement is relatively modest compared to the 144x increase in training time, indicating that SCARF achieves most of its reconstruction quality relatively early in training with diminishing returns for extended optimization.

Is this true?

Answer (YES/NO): NO